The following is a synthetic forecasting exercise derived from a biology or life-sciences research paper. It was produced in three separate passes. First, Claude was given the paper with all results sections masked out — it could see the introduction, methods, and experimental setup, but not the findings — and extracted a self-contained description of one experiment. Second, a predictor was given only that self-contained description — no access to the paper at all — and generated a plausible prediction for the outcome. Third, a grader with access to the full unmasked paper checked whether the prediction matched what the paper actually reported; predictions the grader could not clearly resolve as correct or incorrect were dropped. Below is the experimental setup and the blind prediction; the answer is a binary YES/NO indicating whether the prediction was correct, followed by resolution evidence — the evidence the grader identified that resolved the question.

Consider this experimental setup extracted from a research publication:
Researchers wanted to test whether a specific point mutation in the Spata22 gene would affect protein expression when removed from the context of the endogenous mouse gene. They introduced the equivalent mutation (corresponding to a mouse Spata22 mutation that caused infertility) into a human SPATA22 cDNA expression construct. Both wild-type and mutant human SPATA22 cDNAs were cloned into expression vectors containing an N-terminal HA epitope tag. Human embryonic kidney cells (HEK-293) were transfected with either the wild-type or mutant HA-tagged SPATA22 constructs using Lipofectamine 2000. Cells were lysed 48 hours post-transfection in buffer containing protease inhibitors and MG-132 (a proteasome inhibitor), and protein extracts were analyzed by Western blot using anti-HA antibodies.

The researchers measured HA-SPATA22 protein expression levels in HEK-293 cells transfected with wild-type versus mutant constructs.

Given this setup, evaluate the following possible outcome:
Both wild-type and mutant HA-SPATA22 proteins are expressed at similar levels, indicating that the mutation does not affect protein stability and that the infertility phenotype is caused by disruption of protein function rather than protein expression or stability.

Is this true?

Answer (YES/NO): NO